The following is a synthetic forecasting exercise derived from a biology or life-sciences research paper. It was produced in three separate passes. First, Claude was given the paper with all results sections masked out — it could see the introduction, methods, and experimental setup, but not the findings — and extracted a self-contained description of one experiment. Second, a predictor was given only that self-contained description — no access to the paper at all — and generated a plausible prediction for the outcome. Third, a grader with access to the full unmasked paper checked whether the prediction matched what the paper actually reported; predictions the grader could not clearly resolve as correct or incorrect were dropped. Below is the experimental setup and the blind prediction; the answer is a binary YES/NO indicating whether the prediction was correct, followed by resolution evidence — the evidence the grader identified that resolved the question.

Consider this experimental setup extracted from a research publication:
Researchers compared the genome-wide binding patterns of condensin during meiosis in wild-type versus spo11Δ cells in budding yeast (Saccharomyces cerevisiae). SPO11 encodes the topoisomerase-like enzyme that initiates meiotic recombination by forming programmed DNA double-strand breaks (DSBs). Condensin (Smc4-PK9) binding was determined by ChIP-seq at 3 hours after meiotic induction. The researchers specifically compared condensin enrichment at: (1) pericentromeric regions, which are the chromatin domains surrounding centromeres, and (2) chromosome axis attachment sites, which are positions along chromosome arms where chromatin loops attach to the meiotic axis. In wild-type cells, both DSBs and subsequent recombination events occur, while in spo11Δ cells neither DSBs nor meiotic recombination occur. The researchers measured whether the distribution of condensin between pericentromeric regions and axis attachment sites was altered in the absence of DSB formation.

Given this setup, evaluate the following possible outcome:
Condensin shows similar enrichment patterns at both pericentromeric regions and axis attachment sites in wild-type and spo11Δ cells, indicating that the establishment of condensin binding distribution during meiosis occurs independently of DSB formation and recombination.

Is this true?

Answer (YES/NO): NO